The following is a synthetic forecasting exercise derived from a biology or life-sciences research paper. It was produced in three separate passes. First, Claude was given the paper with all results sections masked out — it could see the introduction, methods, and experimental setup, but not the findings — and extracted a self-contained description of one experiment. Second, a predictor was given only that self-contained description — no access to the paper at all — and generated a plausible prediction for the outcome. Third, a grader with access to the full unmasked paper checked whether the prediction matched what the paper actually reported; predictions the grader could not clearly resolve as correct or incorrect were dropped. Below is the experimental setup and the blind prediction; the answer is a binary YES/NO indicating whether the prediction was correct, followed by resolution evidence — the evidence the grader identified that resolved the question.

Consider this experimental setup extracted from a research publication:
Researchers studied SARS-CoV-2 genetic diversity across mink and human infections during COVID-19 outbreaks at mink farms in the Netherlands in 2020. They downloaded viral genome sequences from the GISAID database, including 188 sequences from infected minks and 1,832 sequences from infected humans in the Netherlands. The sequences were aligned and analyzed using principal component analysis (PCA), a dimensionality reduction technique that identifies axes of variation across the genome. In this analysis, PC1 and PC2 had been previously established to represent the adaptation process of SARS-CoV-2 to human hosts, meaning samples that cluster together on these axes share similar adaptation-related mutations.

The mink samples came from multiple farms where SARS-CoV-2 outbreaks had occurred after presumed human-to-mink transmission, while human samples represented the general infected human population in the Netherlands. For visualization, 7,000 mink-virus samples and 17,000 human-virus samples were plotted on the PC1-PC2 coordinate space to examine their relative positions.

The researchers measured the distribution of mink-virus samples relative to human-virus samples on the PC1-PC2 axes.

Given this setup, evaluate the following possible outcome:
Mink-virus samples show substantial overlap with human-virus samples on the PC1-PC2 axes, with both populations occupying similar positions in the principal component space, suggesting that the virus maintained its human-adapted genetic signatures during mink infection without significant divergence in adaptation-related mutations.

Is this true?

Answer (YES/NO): YES